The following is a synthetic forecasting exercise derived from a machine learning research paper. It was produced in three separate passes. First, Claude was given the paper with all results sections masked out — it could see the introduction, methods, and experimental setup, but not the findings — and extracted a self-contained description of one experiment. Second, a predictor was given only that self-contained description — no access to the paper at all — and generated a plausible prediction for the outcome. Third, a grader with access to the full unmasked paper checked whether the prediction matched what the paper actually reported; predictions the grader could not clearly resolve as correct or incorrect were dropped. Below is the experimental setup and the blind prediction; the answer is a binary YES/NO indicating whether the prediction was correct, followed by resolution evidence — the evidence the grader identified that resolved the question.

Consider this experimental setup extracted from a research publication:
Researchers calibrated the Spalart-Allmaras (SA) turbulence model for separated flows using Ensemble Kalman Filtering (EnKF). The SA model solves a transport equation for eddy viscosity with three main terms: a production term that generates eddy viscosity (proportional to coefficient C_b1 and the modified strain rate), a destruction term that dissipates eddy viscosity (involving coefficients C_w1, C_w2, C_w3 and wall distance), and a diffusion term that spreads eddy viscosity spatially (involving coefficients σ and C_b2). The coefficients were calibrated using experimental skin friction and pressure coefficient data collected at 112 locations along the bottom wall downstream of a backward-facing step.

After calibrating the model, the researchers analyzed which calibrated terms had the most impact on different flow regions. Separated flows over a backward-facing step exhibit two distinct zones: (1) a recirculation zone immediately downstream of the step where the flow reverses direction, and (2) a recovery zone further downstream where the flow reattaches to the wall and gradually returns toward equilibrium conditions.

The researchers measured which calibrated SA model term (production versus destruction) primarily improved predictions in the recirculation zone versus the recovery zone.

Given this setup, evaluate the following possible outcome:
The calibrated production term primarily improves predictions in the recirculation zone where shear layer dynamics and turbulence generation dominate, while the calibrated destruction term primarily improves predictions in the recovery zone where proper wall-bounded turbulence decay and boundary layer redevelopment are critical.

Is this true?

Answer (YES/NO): YES